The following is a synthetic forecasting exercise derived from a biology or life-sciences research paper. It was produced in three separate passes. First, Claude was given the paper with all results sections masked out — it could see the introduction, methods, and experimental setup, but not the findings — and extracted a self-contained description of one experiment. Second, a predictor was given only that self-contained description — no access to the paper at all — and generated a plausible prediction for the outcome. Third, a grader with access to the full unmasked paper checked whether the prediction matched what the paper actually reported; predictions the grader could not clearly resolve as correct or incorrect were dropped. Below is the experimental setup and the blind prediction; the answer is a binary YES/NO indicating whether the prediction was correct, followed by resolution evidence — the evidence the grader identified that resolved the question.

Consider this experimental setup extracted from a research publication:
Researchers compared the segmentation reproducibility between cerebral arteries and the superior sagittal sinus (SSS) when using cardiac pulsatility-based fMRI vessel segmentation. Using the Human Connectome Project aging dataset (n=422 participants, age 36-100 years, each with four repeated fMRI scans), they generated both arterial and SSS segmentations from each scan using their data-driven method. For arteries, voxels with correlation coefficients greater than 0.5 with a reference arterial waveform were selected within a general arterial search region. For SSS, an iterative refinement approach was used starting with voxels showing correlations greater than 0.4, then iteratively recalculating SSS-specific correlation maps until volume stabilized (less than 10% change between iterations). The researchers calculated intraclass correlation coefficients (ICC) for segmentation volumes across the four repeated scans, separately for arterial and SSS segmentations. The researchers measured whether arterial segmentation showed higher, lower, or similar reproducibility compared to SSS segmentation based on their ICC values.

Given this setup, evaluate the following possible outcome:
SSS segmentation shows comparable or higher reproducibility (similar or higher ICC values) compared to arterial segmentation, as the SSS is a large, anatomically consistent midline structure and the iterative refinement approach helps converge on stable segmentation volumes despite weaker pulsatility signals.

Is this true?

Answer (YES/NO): NO